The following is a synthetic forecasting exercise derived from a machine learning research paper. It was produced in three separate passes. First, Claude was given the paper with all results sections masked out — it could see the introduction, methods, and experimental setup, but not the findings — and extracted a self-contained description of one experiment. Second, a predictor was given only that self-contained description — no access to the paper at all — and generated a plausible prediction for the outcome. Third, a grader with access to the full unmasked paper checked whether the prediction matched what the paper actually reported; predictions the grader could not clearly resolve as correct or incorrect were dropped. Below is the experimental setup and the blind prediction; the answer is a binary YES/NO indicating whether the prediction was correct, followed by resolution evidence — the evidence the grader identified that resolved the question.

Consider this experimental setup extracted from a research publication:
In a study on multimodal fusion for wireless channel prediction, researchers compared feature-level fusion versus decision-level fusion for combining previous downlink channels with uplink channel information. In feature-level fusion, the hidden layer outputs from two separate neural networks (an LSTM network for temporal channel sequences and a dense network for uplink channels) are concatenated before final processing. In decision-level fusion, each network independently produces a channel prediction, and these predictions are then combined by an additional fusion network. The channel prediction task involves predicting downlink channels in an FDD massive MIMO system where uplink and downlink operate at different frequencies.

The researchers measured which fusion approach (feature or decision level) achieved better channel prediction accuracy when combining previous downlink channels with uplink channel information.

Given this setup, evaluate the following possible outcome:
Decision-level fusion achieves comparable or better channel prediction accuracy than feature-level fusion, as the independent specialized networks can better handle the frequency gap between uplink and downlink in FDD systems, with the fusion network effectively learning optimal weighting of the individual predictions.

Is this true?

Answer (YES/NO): NO